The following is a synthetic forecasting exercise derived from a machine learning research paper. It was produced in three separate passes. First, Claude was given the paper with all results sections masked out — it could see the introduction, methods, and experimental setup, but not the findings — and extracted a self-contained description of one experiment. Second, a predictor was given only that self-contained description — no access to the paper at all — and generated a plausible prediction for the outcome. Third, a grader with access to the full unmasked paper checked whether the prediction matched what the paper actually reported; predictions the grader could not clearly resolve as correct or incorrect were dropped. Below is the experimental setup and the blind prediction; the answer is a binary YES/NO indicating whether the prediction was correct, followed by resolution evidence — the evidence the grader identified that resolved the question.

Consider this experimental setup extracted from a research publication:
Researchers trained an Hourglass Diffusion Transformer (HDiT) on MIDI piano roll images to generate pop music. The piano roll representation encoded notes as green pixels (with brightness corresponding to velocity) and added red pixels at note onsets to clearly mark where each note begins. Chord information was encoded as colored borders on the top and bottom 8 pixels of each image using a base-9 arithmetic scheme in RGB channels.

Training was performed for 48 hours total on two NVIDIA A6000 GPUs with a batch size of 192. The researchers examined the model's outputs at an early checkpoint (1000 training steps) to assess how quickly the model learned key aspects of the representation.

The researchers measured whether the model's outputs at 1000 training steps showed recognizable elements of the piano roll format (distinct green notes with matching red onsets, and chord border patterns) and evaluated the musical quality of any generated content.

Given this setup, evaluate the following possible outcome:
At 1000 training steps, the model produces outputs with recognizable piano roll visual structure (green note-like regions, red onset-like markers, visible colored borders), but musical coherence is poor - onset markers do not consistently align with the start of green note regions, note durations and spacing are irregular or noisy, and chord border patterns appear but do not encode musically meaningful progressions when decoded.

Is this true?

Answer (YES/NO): NO